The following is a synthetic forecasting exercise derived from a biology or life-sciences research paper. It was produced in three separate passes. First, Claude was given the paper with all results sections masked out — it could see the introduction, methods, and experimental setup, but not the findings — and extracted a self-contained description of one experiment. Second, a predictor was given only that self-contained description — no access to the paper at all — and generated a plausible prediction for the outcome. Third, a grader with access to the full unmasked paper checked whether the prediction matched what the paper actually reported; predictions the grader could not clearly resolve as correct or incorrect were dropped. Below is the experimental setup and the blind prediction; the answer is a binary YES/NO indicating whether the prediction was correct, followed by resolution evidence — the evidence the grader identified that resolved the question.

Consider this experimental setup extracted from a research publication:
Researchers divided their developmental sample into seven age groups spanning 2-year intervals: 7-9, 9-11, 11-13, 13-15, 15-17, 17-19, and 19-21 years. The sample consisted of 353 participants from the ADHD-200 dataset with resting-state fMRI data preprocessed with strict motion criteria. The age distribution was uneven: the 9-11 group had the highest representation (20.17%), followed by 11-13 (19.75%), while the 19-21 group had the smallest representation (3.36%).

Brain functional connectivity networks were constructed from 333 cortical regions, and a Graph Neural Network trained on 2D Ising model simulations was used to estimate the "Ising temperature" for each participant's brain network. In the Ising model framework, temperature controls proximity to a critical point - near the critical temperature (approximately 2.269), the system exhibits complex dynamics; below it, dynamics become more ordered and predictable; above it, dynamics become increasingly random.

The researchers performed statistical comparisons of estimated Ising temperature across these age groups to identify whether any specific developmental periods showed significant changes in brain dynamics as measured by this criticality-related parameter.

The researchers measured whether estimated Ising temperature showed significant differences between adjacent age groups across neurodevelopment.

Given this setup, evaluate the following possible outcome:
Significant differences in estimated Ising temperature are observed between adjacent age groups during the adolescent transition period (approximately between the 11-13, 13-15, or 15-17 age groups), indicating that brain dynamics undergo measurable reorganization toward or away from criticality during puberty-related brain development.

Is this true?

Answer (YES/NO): NO